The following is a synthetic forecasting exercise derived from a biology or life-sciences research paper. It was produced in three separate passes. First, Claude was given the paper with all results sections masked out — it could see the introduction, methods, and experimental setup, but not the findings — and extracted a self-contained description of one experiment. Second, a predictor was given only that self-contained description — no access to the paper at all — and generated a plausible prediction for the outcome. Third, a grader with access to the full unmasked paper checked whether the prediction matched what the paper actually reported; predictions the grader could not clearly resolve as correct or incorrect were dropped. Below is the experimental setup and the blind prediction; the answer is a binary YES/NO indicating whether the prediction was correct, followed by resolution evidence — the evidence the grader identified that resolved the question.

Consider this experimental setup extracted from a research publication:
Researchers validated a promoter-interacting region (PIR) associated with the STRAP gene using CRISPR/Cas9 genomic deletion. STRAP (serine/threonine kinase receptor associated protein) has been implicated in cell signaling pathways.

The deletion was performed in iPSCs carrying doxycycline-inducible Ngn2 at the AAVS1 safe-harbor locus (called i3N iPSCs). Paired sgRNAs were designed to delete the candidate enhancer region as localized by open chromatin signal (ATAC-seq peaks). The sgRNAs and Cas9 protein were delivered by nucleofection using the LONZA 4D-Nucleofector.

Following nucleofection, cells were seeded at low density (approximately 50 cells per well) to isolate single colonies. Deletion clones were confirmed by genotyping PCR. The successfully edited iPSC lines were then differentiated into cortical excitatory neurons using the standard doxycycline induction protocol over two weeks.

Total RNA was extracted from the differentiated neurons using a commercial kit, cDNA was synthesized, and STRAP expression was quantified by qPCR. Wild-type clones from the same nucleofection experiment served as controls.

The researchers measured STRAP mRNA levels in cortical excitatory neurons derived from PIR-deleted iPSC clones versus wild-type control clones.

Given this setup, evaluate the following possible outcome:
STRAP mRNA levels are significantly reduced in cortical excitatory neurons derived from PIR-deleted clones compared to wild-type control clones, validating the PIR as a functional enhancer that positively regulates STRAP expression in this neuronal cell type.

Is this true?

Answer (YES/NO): YES